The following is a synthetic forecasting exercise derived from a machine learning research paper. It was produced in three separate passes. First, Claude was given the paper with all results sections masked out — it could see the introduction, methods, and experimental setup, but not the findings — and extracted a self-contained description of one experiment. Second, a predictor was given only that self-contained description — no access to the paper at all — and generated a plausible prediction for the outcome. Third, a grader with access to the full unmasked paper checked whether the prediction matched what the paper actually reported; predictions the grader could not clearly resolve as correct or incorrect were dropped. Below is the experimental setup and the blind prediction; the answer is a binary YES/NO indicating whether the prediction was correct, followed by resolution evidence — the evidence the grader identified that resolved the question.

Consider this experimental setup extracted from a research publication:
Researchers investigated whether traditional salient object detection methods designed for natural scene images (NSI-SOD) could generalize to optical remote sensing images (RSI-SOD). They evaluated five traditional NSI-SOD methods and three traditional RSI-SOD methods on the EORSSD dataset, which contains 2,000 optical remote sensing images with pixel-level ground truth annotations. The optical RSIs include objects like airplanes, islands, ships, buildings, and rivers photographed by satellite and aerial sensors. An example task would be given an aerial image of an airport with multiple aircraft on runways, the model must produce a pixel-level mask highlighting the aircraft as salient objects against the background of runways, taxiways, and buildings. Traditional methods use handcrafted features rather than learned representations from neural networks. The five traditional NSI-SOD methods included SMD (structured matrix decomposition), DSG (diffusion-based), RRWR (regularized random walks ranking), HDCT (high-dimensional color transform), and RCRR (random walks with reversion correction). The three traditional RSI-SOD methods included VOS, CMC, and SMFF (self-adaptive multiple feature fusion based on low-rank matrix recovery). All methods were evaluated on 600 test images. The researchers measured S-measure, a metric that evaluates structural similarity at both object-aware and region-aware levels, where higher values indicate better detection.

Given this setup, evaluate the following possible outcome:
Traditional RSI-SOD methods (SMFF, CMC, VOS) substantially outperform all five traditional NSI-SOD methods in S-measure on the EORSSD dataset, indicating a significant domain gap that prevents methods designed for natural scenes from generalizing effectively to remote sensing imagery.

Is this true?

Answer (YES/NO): NO